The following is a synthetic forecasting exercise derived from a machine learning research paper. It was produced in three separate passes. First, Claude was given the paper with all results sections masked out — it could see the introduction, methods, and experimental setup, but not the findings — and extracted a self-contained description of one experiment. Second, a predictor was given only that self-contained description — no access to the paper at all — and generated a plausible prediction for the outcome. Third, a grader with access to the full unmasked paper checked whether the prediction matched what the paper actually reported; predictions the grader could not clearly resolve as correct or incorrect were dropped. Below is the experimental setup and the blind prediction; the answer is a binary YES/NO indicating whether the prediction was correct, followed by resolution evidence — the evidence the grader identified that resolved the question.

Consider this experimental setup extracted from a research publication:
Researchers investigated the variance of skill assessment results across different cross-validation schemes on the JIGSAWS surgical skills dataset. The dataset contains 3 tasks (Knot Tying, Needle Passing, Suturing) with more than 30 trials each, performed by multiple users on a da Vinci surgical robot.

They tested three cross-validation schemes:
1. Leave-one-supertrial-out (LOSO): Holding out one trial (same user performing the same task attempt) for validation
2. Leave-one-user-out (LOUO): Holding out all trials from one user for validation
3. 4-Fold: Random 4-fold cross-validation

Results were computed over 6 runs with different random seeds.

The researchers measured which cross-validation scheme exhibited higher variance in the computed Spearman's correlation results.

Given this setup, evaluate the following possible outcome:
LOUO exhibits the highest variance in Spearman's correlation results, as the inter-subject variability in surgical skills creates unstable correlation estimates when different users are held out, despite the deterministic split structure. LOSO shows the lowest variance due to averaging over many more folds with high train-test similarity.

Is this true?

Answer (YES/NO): YES